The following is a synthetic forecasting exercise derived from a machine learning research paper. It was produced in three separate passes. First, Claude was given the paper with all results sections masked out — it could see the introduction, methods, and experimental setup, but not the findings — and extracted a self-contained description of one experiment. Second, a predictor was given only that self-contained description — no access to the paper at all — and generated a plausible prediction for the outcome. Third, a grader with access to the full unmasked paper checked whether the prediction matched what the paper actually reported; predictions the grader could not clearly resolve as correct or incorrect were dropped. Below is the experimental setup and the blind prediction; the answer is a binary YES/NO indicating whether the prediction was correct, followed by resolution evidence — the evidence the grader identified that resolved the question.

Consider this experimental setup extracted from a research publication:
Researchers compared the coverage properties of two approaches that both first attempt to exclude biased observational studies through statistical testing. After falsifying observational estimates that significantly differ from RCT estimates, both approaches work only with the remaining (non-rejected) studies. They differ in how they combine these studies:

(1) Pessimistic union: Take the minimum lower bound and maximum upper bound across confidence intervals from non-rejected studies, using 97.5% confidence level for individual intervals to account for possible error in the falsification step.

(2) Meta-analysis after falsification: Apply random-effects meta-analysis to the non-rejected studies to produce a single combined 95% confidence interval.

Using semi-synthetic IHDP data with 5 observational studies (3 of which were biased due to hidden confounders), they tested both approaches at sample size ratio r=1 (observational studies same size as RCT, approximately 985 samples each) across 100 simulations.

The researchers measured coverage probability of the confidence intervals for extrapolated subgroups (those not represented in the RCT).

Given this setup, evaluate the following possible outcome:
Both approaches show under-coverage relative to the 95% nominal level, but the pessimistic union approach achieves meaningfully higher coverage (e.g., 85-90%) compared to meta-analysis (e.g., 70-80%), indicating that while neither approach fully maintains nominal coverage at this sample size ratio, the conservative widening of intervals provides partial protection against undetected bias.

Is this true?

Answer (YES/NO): NO